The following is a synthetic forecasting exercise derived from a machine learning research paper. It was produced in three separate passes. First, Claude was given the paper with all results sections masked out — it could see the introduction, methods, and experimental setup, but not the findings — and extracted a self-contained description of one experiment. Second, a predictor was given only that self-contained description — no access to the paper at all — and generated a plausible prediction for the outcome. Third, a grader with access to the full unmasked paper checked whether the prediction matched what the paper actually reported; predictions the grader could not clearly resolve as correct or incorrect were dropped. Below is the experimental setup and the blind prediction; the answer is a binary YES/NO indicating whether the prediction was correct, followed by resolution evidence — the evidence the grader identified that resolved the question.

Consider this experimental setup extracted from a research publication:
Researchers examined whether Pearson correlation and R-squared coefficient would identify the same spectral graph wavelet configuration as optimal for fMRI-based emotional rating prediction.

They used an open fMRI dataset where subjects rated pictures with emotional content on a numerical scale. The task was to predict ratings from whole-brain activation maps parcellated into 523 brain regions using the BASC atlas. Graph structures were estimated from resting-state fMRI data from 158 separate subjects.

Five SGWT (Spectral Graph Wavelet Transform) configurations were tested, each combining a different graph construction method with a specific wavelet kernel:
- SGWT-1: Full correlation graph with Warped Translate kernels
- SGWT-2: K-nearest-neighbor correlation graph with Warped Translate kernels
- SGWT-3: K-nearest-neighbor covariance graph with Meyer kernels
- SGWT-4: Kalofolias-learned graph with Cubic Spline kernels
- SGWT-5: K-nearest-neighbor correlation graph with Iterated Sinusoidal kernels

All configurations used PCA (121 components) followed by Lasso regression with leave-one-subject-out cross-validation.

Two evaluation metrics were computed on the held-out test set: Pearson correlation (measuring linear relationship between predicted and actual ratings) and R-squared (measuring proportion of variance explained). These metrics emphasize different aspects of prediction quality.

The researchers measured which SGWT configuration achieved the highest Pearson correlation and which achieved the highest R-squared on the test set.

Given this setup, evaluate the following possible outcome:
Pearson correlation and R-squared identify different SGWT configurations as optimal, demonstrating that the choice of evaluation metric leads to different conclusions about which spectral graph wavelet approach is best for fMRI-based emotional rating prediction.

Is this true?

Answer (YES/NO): YES